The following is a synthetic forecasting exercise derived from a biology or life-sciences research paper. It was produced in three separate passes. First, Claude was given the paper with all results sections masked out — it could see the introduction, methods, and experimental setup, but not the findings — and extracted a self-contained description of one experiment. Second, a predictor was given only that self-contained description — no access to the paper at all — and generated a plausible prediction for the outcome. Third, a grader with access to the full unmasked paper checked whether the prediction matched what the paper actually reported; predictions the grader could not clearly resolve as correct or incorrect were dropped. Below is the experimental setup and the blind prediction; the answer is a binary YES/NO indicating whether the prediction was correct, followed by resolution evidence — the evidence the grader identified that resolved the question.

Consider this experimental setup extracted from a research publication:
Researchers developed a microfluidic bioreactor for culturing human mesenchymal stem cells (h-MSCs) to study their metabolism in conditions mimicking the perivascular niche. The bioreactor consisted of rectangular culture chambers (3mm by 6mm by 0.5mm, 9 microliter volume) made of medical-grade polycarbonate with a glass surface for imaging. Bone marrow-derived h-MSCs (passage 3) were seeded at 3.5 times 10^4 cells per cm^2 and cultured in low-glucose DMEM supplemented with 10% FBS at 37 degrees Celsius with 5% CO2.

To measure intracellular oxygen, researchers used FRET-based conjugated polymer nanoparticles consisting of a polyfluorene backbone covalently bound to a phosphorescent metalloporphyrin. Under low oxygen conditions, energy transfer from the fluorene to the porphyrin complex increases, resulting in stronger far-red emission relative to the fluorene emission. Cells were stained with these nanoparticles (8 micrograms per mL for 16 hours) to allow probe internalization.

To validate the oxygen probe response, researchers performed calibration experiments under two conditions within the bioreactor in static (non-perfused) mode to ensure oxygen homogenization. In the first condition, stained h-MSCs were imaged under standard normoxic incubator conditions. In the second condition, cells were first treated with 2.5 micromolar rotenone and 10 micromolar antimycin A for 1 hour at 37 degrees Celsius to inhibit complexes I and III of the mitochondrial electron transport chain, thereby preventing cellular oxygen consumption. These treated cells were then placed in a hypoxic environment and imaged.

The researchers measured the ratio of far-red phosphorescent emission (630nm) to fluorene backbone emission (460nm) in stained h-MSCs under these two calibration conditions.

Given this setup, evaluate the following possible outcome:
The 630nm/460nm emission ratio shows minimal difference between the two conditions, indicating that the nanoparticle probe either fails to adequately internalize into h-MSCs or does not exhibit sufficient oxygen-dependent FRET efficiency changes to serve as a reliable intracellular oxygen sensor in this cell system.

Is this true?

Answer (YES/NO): NO